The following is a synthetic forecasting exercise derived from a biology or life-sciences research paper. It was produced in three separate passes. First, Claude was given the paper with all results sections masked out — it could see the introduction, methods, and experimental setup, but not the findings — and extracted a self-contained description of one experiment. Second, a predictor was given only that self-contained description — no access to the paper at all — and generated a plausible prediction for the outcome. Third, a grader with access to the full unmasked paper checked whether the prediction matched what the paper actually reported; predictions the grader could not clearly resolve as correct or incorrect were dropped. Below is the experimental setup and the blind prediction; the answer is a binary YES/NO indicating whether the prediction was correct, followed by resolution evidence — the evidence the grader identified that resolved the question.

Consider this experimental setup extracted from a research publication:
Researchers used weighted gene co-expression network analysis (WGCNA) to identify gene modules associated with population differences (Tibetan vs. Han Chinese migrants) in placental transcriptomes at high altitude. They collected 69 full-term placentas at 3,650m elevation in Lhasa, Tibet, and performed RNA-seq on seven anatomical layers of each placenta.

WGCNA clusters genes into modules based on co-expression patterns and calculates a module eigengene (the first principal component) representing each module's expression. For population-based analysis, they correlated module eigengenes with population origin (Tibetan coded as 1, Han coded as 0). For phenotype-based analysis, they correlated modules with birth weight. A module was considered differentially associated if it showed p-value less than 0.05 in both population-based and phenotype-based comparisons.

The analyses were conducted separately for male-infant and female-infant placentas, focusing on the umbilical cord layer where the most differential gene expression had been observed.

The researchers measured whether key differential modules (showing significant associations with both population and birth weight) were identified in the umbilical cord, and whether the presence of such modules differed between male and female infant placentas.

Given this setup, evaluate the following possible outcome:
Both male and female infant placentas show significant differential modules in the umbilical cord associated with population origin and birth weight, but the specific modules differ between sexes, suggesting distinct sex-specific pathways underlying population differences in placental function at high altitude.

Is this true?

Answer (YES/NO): NO